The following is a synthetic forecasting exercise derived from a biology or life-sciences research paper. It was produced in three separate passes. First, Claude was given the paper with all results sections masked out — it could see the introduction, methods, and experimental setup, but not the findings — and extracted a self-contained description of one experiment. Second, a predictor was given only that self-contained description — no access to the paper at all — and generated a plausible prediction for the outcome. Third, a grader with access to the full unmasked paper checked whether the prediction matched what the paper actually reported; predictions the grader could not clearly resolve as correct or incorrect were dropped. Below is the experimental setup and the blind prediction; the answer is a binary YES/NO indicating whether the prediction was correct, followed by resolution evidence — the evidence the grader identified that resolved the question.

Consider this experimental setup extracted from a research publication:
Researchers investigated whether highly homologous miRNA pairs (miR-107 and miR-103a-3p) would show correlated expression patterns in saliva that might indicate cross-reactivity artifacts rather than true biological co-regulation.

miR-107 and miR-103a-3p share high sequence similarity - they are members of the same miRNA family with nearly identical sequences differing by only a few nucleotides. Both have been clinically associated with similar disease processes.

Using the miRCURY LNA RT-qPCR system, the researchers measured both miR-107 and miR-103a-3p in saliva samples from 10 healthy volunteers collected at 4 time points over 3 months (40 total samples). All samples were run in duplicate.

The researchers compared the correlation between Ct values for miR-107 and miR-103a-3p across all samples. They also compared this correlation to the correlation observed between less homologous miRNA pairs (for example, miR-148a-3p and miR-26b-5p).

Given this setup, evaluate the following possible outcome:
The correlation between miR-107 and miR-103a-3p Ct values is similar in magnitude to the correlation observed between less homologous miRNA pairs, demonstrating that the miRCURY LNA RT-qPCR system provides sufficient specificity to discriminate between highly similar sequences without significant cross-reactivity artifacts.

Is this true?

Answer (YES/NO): NO